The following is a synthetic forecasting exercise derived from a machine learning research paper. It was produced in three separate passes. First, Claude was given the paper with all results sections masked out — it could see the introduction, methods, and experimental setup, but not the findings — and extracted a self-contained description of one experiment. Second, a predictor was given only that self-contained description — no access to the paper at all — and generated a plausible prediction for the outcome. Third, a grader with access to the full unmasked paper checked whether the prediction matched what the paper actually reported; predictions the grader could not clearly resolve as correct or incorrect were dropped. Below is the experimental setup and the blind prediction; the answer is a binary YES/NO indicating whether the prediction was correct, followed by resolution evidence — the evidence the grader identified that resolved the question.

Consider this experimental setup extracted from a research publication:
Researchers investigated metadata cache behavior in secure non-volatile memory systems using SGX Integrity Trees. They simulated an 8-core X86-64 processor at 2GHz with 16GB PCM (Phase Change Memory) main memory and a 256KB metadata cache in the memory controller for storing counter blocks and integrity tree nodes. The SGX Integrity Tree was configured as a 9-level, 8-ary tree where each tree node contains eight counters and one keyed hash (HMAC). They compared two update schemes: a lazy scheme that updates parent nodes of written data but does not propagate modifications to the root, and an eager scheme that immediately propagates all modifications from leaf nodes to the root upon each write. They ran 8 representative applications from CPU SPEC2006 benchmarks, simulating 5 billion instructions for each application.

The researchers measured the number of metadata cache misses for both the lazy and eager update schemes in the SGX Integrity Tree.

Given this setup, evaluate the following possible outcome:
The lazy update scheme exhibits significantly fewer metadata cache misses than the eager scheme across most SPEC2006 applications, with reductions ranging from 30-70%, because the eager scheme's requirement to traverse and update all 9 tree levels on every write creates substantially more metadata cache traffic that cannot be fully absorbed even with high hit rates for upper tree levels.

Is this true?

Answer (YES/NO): NO